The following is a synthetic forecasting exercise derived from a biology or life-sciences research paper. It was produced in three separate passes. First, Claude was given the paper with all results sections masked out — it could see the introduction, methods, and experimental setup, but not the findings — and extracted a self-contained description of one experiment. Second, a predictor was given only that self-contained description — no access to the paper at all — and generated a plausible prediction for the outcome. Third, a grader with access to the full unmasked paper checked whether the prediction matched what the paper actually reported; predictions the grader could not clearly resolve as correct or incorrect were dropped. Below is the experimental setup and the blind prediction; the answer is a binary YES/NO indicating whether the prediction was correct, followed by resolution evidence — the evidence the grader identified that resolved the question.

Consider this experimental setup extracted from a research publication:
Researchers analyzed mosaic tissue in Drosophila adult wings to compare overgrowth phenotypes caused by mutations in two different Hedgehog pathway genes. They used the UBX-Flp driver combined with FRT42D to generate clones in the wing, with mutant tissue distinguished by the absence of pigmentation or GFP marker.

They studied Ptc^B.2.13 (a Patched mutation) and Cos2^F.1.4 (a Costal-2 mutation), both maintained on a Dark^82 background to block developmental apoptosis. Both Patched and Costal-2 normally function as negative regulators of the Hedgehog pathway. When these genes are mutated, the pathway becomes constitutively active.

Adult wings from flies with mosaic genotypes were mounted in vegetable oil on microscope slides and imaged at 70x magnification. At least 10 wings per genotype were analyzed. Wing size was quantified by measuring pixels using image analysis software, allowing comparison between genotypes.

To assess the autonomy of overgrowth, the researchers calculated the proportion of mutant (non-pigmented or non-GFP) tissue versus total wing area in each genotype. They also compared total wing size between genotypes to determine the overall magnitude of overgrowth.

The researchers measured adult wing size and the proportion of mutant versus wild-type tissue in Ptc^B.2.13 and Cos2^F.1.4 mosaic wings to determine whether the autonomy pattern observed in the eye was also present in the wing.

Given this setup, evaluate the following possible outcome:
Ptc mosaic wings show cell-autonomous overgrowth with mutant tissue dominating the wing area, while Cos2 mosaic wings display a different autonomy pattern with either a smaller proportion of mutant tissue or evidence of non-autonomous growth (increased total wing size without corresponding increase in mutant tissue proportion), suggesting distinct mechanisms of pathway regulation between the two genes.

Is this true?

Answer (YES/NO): NO